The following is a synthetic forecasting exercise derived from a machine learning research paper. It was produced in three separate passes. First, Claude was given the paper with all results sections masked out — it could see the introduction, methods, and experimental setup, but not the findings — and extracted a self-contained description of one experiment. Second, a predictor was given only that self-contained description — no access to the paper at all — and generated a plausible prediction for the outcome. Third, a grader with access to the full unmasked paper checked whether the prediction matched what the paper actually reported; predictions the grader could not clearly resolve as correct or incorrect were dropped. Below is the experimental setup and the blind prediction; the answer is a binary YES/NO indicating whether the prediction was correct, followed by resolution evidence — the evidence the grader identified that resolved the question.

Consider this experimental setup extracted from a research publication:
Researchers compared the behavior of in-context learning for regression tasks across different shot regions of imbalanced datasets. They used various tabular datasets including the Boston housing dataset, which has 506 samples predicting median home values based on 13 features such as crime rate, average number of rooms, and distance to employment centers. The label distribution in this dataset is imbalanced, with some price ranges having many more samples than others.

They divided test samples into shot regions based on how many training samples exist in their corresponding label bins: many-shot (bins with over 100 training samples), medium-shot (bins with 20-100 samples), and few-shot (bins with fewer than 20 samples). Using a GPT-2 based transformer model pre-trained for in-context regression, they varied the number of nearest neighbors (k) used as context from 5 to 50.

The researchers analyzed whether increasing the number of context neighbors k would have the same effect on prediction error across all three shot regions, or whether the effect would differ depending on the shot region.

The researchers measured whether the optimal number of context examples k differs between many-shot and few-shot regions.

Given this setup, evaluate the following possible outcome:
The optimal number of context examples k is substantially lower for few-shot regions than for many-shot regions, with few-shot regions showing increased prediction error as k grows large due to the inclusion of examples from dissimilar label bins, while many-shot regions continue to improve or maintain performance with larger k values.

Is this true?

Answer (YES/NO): YES